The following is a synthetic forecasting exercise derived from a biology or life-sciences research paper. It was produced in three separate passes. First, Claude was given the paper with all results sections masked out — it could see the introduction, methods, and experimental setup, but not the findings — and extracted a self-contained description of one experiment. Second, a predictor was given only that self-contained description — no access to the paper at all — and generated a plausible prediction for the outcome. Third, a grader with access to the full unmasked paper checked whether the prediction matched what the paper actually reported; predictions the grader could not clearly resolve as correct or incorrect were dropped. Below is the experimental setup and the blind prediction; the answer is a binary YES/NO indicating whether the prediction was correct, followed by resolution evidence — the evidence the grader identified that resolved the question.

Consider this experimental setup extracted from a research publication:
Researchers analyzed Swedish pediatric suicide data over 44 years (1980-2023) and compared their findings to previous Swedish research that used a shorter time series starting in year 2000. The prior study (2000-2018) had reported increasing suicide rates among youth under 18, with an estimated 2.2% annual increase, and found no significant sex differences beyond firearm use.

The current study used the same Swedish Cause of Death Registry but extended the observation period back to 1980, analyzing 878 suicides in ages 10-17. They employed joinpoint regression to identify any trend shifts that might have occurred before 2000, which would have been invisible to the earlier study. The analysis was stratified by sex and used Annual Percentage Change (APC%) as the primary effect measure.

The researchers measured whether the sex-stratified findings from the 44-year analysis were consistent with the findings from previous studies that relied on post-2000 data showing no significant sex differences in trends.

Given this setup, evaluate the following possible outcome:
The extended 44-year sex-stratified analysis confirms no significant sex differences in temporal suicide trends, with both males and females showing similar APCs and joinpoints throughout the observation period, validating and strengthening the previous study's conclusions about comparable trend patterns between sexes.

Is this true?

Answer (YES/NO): NO